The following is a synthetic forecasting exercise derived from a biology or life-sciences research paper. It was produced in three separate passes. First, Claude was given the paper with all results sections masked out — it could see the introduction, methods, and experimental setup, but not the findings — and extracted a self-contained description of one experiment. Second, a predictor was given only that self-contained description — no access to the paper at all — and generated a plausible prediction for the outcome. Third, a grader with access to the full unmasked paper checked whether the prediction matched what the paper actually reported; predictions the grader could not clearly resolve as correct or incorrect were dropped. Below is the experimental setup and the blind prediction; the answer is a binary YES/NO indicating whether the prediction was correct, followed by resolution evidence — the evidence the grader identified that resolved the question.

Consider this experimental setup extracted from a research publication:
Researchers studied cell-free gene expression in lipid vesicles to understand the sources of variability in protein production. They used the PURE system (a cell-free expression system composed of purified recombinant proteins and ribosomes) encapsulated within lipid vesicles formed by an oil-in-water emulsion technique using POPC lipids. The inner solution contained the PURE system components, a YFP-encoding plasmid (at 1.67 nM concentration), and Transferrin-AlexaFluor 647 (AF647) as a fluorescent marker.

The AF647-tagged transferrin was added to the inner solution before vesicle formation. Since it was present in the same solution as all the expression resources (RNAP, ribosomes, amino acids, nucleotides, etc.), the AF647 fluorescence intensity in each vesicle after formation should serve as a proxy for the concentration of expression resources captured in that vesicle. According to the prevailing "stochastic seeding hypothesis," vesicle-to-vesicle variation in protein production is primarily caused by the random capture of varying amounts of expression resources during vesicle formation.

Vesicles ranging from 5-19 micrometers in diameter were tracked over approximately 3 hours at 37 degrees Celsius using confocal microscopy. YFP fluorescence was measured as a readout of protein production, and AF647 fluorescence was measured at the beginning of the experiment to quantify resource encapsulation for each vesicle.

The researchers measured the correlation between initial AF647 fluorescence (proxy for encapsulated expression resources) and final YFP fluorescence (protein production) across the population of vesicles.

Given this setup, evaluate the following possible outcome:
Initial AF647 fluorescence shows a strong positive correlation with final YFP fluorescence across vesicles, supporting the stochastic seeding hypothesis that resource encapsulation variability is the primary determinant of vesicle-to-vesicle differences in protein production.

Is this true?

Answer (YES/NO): NO